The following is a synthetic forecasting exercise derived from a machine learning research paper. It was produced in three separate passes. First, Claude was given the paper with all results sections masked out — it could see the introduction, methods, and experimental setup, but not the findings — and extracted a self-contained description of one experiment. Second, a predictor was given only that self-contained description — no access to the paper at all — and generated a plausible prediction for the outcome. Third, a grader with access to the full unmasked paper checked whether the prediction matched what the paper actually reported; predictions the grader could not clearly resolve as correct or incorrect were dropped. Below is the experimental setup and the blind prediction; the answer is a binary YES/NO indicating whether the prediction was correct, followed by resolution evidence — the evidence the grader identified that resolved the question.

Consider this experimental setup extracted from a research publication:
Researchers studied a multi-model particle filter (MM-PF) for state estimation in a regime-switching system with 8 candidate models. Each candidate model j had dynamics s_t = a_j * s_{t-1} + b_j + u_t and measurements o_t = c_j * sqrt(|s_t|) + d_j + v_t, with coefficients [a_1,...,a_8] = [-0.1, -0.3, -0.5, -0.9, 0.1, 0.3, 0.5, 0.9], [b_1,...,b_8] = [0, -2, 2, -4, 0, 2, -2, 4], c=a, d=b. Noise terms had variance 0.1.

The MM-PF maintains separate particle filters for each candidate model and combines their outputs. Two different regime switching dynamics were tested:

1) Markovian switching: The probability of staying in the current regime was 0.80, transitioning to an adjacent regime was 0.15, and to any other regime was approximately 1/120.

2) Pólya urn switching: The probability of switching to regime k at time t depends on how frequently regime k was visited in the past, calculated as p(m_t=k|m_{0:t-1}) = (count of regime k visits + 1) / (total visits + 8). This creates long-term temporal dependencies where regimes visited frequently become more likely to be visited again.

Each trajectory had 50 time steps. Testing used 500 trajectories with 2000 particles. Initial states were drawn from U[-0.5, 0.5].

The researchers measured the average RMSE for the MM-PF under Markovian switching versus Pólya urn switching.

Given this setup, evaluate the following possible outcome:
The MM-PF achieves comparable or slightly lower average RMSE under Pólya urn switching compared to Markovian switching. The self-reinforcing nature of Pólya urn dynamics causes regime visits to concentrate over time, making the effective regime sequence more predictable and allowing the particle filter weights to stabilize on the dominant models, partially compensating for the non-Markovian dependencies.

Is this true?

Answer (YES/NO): NO